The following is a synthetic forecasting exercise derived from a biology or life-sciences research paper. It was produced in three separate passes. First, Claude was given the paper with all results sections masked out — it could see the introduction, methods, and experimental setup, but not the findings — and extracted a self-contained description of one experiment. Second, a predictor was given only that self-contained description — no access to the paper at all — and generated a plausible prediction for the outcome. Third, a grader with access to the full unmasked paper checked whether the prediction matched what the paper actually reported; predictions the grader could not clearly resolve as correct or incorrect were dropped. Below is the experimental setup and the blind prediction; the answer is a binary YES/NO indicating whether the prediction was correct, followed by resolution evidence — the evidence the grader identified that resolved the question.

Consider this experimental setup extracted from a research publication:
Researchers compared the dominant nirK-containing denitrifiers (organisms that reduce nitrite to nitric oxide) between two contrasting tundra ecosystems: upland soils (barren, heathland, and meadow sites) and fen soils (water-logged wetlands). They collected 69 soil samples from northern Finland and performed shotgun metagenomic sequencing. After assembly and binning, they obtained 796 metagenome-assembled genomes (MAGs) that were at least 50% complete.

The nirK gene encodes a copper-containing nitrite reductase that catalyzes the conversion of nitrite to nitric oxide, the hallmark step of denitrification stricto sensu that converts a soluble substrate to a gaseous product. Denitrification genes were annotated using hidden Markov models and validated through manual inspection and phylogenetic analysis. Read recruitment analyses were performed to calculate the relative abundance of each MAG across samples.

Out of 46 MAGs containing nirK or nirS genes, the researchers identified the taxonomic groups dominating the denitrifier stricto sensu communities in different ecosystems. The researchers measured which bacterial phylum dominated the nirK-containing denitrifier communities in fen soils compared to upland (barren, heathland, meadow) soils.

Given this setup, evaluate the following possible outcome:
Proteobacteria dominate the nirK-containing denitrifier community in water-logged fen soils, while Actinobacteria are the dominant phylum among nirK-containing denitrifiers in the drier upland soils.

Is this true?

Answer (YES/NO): NO